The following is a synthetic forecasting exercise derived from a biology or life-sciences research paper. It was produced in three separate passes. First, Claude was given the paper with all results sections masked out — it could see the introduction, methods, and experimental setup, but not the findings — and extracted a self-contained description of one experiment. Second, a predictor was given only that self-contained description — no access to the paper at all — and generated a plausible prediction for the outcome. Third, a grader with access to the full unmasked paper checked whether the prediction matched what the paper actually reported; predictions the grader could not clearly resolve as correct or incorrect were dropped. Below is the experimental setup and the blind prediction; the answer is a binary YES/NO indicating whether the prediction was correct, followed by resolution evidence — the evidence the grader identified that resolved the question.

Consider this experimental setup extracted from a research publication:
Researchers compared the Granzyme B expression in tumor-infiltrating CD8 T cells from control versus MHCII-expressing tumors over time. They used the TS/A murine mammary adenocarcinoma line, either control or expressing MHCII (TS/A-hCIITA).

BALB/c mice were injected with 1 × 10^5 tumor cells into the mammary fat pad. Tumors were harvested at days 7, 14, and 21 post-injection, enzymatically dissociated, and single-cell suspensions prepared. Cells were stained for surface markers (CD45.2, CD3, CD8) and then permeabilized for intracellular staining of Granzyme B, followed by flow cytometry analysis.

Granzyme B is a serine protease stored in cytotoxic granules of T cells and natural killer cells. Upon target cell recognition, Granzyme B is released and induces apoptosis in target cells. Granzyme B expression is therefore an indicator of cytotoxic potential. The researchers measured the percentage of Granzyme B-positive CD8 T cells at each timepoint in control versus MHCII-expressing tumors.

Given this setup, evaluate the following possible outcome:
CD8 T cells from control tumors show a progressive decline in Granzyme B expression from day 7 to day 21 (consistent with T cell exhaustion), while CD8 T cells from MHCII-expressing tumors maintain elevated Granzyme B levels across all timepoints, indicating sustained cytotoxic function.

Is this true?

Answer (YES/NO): NO